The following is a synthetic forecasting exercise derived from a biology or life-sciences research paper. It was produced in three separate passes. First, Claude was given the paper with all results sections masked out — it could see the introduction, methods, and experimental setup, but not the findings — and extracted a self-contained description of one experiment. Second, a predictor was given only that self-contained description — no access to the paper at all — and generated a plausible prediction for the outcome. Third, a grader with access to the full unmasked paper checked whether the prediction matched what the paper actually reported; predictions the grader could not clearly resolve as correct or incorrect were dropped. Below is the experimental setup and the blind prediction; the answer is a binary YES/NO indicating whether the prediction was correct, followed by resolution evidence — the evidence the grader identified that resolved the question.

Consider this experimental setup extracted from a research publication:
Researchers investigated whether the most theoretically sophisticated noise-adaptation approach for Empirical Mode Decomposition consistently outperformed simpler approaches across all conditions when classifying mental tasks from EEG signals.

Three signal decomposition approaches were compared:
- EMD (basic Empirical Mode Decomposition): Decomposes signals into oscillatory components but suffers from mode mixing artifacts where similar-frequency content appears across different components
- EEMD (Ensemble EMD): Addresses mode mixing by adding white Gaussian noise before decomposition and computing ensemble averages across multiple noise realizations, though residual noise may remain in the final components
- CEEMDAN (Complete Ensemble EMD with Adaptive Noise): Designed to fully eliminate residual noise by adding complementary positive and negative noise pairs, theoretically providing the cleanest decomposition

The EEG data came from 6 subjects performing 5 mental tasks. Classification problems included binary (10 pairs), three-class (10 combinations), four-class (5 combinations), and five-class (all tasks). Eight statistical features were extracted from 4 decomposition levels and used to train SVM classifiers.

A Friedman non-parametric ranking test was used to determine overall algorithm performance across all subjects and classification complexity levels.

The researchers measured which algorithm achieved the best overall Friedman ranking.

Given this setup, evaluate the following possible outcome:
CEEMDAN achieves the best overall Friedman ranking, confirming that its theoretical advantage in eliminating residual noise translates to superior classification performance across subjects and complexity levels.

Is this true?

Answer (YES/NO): NO